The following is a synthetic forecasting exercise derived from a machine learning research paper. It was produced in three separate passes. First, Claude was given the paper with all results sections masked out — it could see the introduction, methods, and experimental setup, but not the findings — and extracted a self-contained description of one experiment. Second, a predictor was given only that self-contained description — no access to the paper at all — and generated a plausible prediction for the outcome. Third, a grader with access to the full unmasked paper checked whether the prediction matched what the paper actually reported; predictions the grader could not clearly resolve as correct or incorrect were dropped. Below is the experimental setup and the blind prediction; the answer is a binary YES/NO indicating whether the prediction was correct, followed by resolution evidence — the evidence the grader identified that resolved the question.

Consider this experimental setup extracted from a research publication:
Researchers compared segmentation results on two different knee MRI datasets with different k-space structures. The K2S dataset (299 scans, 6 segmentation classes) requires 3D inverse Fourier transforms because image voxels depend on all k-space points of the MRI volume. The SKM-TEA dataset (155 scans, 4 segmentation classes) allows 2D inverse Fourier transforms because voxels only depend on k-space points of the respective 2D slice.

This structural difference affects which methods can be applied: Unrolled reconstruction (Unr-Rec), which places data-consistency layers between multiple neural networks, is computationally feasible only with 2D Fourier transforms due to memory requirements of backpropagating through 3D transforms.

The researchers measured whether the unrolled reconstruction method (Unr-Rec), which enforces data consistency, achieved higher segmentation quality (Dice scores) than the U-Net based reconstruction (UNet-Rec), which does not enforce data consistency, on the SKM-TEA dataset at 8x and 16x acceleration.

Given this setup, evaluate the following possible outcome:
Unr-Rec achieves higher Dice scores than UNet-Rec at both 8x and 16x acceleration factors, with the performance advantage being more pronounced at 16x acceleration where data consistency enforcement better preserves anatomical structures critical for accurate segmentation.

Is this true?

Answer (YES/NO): YES